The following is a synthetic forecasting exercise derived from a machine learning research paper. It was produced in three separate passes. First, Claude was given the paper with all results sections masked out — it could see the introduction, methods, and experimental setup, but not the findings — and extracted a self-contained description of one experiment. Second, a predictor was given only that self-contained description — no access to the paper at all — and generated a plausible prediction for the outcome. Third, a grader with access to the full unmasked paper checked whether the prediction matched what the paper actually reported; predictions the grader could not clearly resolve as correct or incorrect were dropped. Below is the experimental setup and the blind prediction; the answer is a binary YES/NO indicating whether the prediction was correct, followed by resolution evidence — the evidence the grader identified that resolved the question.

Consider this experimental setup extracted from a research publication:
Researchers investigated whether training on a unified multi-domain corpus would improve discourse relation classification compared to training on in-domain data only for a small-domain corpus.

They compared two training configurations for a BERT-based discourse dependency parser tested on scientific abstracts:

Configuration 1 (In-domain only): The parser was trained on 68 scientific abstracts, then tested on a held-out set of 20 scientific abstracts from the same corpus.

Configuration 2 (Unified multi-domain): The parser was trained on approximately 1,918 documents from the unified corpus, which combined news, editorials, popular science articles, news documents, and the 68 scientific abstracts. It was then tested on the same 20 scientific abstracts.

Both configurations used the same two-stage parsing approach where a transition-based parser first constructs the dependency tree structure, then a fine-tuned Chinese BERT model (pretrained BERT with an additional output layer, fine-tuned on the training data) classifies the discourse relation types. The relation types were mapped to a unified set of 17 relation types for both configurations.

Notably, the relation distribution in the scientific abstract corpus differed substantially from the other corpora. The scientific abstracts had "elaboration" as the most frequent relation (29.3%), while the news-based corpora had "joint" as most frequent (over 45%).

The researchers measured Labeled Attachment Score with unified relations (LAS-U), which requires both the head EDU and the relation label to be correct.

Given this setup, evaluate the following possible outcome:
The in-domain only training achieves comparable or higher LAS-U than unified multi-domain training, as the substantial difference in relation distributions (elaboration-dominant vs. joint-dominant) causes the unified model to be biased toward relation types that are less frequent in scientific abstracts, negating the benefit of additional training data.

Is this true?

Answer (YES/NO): YES